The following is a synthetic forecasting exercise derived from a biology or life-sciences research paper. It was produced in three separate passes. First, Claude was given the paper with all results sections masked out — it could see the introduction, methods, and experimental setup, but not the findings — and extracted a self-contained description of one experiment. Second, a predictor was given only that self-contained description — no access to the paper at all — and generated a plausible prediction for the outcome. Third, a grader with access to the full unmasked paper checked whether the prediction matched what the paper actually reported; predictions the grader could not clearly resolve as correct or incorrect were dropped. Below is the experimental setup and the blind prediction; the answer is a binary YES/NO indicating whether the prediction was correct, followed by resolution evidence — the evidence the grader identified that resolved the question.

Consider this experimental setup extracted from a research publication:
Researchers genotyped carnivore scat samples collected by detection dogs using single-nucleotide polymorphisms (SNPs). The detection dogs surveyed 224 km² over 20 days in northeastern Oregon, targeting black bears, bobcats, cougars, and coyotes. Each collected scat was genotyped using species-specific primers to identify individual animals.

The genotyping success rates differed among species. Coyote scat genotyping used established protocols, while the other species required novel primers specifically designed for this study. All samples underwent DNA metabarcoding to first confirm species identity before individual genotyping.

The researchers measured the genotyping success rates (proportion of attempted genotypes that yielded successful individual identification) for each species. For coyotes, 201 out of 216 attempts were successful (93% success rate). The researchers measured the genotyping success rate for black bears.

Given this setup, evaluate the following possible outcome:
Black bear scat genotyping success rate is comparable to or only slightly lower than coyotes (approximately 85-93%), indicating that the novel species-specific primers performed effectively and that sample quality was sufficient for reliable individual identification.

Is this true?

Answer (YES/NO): NO